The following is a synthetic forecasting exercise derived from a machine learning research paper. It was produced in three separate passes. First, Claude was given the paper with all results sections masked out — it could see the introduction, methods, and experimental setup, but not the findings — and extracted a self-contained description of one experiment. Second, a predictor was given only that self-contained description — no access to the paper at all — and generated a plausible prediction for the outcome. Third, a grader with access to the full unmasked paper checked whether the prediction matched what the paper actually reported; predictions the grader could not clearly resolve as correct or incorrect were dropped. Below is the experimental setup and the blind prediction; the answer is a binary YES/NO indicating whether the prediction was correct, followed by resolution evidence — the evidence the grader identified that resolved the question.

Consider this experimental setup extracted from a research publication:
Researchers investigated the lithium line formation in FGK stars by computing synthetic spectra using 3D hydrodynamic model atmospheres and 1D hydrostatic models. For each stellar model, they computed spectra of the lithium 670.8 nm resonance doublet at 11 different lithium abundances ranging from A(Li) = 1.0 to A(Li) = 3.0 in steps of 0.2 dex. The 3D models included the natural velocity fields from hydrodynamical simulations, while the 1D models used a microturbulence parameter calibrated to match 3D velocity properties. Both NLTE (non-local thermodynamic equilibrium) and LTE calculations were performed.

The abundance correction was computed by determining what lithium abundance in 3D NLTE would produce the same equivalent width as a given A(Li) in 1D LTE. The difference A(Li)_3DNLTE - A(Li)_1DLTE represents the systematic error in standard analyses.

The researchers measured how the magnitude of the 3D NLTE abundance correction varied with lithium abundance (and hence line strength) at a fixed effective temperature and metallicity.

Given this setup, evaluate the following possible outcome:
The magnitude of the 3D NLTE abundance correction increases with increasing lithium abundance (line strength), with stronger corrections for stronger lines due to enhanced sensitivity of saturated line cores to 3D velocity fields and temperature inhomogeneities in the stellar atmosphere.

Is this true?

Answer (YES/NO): YES